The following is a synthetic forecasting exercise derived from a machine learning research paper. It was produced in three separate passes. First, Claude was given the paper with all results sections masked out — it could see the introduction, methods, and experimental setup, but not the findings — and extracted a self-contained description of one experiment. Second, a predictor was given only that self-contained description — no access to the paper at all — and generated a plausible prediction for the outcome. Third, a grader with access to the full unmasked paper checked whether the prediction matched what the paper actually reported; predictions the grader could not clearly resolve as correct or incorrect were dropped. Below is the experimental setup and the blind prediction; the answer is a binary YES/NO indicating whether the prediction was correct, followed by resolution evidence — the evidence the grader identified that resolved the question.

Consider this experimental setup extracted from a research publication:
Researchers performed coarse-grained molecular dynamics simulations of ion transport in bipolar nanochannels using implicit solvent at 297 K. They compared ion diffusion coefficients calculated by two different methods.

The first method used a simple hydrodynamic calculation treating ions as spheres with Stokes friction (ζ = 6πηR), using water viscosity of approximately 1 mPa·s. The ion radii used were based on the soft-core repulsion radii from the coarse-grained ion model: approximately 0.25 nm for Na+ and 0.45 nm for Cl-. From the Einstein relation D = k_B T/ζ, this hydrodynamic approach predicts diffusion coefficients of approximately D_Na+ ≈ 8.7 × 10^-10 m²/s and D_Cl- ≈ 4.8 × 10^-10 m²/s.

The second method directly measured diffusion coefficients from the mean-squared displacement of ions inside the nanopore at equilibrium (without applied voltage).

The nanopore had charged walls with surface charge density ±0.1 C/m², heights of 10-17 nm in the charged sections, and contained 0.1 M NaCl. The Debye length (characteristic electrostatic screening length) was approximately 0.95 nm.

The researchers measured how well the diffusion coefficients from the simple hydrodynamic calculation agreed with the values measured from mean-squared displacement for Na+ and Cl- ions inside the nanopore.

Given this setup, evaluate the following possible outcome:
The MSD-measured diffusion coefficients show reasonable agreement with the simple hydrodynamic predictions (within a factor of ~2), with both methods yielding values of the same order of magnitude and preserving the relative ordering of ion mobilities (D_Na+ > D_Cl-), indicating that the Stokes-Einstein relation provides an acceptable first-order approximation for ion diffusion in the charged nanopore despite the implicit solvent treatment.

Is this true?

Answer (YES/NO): YES